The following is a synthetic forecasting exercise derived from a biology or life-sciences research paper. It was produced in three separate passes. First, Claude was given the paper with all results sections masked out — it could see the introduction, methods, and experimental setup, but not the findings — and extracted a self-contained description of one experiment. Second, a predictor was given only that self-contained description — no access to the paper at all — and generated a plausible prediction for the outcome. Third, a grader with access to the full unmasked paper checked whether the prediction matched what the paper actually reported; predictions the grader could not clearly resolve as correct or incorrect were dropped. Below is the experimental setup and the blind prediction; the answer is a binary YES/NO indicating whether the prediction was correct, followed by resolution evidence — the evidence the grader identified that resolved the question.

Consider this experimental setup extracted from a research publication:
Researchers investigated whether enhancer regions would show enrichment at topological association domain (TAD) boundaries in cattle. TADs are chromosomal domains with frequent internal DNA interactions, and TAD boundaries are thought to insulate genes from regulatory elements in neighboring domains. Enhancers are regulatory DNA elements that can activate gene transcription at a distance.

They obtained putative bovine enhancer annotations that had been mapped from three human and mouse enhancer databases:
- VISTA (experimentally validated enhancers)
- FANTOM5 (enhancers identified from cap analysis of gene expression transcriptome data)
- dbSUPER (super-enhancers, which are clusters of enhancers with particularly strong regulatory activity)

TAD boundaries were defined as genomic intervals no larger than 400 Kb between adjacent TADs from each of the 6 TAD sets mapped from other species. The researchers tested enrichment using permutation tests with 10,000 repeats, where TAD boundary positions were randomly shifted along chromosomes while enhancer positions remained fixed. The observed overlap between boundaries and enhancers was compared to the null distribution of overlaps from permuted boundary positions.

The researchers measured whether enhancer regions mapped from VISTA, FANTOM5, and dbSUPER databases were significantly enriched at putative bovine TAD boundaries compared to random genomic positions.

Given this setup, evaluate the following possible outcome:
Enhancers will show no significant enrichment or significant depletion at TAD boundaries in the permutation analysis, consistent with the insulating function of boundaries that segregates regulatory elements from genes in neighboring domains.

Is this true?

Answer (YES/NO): YES